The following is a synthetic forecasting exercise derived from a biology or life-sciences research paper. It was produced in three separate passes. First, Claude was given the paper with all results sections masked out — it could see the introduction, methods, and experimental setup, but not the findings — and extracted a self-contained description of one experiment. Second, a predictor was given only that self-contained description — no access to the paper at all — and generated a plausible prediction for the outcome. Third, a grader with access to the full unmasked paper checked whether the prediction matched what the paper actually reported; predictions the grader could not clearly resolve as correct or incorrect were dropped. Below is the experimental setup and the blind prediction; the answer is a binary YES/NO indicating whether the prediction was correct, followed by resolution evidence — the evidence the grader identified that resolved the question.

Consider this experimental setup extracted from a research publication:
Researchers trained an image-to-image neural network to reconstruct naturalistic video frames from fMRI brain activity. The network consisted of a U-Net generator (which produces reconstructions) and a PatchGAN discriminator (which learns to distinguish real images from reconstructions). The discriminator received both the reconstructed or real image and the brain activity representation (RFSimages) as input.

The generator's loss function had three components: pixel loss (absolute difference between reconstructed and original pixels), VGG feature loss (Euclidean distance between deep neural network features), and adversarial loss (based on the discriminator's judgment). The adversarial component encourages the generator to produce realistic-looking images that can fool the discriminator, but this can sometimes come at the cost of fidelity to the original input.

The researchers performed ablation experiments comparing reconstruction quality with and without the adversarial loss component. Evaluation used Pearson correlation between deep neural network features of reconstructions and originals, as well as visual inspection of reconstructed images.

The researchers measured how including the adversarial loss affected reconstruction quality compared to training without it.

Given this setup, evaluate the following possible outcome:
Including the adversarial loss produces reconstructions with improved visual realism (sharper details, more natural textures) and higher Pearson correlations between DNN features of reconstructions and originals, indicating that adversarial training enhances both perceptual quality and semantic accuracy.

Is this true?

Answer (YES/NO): YES